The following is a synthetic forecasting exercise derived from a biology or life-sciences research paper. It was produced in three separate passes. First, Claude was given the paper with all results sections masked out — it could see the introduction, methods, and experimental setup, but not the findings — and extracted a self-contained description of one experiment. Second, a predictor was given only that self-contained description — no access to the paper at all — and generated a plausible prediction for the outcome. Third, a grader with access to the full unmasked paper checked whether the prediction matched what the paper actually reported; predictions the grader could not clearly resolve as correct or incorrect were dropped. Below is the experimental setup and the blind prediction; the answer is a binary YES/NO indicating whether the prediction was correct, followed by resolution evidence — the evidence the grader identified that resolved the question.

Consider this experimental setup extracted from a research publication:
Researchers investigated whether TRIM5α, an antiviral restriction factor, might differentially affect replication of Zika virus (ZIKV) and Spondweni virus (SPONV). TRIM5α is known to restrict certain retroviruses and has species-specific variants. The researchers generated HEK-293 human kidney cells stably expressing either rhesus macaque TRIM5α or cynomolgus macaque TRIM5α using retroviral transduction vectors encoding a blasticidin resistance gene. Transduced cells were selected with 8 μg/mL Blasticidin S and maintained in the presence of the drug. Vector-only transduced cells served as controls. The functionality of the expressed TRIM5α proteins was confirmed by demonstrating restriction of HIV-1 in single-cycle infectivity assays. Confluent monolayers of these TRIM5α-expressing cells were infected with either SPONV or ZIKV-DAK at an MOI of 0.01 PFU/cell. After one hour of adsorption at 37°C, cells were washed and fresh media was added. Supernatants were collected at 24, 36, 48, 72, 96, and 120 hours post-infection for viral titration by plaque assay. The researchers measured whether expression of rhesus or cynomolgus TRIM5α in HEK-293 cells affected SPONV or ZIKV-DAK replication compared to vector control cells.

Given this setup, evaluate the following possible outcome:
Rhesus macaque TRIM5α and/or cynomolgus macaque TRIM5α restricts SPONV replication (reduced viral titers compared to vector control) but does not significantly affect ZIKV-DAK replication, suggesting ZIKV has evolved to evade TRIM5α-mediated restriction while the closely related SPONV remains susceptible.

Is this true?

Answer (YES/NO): NO